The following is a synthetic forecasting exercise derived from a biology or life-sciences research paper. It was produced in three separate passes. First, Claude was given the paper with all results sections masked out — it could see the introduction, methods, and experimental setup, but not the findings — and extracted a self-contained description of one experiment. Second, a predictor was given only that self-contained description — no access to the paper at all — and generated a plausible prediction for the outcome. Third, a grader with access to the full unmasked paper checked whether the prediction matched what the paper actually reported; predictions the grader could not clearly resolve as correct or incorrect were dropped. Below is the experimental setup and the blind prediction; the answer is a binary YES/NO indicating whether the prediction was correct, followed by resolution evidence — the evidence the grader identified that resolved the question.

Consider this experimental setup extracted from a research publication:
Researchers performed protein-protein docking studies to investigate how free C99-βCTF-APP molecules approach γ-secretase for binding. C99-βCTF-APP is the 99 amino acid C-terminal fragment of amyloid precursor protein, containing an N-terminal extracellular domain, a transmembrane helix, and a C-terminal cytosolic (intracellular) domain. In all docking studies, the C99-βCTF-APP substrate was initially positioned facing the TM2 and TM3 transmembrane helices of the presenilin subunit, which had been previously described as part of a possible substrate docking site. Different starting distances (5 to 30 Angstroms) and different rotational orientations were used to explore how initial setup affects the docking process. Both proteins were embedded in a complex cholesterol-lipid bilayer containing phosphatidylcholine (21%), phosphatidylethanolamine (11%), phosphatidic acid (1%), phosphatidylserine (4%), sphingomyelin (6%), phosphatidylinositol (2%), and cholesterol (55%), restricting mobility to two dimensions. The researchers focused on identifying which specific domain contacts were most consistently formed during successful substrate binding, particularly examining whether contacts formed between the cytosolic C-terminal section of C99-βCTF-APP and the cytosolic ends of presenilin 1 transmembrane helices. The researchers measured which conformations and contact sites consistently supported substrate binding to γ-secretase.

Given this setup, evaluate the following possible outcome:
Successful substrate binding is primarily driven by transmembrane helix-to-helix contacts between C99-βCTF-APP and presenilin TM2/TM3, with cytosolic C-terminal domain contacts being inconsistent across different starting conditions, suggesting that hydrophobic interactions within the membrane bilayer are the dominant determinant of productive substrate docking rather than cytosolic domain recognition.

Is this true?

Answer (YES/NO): NO